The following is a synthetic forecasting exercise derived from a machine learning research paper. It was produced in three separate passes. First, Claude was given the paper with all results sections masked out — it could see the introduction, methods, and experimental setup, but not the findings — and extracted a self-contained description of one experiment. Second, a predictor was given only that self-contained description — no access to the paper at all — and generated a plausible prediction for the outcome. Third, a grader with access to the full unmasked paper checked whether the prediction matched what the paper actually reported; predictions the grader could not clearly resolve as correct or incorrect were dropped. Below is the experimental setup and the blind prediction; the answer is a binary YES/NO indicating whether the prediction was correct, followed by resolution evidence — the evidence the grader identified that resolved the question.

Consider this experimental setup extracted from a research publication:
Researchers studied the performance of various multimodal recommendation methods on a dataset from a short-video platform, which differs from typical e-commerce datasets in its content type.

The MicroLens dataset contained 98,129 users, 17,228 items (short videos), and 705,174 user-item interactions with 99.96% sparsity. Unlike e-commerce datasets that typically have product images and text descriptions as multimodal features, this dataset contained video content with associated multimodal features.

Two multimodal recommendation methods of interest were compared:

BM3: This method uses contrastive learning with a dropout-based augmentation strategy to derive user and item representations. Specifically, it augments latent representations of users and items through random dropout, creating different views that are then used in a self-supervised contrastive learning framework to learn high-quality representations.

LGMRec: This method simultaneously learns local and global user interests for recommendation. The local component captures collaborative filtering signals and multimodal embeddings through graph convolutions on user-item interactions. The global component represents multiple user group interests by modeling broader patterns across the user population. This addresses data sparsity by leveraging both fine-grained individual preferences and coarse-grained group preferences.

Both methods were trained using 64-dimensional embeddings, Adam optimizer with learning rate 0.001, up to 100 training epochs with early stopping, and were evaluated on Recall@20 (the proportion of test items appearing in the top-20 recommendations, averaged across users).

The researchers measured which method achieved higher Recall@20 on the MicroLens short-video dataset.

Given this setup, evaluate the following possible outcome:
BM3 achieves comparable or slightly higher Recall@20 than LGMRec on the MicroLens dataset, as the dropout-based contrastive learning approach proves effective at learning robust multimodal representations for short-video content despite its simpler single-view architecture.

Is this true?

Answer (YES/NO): NO